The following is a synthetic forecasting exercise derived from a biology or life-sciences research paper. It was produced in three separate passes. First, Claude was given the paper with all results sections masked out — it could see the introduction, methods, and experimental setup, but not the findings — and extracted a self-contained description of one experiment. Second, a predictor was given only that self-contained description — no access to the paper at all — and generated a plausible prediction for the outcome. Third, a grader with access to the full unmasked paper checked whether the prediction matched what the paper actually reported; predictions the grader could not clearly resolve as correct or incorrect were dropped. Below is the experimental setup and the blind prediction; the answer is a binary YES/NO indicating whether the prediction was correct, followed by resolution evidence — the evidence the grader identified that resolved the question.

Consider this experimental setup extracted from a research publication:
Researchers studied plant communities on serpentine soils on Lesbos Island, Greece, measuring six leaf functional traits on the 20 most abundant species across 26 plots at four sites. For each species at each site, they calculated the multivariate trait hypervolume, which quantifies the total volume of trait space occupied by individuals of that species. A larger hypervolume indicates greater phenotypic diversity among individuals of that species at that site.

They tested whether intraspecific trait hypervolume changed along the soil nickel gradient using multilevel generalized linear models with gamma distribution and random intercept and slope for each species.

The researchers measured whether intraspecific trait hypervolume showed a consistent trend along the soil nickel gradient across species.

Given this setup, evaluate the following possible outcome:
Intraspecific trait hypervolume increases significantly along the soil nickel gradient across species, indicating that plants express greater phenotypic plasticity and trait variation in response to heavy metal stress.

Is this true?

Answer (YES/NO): NO